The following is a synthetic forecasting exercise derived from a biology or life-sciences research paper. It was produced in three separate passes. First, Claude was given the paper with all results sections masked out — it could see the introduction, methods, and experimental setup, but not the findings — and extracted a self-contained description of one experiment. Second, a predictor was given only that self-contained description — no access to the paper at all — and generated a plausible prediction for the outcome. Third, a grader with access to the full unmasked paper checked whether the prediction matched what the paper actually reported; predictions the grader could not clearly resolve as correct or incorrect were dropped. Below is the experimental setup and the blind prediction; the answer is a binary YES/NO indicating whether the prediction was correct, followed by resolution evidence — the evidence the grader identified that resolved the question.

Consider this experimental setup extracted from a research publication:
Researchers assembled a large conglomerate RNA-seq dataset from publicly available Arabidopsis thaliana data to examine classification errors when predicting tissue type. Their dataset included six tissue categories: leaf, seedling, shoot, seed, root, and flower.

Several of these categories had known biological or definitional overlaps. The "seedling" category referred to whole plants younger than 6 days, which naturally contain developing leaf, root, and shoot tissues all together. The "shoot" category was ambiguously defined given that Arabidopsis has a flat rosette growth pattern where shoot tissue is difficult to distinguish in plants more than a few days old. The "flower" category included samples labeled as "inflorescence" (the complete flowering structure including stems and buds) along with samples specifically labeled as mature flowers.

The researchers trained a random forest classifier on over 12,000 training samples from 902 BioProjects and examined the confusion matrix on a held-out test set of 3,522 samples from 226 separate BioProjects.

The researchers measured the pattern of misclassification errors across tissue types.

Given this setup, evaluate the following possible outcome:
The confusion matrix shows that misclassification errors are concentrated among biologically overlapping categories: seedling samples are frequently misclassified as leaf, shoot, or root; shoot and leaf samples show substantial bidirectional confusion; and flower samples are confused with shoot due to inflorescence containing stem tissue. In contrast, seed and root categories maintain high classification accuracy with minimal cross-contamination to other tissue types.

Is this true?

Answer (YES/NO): NO